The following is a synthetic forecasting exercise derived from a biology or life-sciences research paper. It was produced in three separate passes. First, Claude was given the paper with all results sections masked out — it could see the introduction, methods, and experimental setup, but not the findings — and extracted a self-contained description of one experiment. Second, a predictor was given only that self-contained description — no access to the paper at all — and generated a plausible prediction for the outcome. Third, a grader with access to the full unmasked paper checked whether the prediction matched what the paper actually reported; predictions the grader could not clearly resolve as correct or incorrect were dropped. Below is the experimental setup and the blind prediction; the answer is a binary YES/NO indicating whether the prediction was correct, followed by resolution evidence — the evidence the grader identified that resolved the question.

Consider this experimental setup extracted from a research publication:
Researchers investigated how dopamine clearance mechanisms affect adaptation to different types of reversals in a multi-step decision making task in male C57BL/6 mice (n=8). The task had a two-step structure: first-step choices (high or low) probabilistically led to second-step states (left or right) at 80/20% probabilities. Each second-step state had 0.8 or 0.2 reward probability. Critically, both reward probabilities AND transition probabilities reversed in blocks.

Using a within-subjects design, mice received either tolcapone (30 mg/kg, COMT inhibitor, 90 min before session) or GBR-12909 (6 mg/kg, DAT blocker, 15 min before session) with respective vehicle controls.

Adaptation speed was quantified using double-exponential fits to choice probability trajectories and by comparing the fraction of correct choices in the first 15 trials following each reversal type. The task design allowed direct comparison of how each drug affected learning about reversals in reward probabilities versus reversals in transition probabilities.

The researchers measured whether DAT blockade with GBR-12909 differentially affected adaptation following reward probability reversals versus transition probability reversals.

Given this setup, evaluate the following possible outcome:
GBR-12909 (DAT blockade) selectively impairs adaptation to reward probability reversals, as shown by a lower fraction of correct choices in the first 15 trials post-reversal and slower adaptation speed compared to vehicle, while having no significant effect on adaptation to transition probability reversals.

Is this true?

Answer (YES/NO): YES